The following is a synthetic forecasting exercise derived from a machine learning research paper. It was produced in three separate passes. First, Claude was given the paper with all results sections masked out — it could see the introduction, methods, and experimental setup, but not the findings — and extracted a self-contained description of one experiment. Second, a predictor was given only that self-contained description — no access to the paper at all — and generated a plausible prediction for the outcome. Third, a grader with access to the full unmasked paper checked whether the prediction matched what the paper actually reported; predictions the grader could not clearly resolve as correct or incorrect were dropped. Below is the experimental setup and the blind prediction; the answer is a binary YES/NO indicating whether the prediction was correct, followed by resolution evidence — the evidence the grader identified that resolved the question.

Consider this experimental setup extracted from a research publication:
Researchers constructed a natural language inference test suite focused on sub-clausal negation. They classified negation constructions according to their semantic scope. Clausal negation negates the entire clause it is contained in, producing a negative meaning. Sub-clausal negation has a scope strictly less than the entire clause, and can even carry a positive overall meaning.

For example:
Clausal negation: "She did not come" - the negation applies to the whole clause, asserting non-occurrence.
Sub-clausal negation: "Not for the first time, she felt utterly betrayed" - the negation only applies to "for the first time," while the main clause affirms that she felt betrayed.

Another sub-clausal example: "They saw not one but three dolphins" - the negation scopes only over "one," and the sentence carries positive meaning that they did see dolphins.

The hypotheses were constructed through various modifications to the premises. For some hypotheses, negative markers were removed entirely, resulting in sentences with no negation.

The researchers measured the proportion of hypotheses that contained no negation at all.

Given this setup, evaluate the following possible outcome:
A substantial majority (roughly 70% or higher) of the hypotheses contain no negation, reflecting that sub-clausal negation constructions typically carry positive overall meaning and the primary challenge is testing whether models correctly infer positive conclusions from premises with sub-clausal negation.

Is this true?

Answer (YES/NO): NO